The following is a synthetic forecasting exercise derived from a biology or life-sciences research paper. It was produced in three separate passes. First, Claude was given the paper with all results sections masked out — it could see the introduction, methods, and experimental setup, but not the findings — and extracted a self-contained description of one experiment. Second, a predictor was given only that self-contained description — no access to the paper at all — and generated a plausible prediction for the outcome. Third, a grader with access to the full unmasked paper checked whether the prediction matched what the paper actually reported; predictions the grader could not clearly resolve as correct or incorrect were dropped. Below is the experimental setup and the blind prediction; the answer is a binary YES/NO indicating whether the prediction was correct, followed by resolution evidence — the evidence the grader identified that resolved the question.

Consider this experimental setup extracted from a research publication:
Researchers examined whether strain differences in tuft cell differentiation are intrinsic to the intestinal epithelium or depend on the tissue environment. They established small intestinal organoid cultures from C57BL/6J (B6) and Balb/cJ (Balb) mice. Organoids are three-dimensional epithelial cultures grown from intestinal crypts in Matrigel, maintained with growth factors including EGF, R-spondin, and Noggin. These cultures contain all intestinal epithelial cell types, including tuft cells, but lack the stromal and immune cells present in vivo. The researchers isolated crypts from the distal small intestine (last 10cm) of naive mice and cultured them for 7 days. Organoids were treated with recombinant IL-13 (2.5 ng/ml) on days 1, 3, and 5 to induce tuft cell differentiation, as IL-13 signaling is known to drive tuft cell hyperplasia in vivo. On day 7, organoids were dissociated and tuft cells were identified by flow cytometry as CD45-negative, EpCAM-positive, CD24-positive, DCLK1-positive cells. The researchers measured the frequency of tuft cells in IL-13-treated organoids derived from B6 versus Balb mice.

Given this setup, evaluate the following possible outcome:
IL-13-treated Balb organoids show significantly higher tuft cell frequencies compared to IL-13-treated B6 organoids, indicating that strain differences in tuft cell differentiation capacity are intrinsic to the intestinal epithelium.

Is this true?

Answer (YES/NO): NO